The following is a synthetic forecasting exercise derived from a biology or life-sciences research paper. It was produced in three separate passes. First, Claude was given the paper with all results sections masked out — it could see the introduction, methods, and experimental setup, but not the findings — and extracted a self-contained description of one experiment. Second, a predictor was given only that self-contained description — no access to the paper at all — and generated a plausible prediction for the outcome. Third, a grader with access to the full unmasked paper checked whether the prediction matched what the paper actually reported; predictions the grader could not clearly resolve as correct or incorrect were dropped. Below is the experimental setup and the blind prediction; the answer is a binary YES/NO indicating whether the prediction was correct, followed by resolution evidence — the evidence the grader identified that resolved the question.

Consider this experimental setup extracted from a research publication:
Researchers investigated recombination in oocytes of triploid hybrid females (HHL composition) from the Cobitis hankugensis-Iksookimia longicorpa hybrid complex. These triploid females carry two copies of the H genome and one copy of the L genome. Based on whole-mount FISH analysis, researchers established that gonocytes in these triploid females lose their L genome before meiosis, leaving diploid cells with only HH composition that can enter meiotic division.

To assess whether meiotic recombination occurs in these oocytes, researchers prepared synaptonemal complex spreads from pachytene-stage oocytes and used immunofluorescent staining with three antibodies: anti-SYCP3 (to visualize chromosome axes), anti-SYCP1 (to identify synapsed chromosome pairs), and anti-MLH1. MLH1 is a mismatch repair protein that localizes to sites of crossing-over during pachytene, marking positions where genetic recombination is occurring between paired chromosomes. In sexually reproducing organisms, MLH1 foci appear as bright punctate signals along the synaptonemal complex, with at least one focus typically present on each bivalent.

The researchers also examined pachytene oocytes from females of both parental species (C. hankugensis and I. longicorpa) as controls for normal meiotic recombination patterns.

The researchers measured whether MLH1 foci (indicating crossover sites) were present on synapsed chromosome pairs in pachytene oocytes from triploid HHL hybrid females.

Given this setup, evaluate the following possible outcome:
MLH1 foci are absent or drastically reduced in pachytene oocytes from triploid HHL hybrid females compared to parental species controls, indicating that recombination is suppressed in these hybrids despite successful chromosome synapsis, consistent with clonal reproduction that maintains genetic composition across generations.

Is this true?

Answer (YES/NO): NO